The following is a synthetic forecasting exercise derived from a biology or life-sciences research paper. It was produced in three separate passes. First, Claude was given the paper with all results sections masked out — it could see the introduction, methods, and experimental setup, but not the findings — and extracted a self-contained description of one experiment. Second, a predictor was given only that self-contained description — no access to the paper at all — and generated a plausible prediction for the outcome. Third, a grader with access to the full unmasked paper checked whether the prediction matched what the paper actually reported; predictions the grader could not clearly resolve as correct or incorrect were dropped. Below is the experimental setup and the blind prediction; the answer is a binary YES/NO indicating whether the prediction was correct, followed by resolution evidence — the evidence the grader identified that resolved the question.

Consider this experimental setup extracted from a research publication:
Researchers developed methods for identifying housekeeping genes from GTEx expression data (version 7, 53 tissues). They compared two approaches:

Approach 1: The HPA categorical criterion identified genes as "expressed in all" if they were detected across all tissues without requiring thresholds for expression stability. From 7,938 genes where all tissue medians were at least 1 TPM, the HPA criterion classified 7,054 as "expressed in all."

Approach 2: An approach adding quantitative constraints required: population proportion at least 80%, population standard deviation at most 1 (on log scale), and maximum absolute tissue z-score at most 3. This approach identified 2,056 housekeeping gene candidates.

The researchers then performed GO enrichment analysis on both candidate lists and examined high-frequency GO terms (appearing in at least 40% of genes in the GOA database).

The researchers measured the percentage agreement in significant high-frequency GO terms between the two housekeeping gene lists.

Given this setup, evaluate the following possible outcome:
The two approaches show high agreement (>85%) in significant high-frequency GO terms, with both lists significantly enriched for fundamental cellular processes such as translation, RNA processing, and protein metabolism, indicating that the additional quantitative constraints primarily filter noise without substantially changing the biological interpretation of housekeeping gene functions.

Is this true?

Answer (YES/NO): NO